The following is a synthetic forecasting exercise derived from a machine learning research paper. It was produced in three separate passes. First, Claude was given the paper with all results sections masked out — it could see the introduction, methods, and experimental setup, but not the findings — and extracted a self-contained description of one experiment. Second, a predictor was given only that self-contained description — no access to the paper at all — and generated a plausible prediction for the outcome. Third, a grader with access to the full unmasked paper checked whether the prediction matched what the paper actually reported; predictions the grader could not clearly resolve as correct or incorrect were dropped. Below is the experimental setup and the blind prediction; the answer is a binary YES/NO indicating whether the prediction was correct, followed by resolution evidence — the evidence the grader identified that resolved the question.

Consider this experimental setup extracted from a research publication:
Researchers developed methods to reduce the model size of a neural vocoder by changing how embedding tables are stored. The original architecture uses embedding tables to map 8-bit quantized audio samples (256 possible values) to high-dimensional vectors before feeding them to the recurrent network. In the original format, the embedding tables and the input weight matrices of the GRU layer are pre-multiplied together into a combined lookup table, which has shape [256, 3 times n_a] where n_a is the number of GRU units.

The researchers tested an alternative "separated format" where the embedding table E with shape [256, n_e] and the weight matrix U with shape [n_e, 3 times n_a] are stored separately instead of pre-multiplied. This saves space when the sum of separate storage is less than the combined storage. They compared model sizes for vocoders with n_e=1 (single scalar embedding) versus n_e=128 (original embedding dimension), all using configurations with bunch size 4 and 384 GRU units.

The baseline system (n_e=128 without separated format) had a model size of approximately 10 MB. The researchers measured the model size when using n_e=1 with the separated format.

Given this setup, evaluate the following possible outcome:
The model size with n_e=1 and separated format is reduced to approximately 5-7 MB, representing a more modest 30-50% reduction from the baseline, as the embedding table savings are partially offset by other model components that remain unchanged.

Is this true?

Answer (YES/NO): NO